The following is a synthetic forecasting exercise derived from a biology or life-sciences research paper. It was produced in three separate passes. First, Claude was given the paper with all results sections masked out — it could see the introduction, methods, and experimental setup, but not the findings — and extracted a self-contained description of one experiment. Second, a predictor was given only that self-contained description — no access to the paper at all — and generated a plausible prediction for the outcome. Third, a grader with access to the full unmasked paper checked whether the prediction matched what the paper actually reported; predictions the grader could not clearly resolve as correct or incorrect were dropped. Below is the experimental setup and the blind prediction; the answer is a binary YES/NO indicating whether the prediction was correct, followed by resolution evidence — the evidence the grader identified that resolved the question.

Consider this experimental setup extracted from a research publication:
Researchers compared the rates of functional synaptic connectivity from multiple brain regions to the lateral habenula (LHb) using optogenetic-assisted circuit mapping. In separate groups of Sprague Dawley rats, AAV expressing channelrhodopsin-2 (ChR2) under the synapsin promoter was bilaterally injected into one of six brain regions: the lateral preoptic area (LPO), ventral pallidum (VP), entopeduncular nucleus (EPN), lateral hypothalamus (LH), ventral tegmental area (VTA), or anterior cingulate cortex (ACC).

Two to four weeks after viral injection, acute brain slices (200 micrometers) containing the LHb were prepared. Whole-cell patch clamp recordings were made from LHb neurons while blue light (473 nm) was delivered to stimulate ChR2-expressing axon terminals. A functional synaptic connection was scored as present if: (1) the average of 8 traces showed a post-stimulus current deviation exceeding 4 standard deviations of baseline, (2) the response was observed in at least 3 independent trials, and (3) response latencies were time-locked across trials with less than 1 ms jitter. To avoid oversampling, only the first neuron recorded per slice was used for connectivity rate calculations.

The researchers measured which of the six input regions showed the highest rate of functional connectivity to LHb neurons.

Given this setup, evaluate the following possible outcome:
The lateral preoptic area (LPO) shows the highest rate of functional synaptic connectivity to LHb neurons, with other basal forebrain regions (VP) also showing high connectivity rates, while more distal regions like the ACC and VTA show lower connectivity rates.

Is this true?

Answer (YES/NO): NO